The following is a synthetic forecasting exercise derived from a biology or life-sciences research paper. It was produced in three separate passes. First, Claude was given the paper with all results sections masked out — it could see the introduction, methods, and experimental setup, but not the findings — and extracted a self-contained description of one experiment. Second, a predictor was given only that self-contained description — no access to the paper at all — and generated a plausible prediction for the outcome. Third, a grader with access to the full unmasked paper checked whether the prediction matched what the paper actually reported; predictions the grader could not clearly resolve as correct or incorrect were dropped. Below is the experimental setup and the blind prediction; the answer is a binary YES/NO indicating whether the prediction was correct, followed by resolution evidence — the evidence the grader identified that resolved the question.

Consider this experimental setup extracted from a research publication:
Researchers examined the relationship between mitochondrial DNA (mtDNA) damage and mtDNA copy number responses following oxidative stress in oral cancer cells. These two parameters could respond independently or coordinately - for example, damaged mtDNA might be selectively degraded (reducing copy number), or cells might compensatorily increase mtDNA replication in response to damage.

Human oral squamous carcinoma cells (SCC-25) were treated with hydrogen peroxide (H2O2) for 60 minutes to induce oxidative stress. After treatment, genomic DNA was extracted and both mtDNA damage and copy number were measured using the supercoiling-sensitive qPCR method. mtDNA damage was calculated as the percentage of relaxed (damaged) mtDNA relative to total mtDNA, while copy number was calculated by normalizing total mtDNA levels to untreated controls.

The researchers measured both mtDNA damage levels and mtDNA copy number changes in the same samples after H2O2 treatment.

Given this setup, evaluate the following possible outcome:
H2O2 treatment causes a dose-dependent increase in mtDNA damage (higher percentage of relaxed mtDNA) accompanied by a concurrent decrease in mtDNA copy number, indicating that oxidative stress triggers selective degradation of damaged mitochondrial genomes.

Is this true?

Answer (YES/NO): NO